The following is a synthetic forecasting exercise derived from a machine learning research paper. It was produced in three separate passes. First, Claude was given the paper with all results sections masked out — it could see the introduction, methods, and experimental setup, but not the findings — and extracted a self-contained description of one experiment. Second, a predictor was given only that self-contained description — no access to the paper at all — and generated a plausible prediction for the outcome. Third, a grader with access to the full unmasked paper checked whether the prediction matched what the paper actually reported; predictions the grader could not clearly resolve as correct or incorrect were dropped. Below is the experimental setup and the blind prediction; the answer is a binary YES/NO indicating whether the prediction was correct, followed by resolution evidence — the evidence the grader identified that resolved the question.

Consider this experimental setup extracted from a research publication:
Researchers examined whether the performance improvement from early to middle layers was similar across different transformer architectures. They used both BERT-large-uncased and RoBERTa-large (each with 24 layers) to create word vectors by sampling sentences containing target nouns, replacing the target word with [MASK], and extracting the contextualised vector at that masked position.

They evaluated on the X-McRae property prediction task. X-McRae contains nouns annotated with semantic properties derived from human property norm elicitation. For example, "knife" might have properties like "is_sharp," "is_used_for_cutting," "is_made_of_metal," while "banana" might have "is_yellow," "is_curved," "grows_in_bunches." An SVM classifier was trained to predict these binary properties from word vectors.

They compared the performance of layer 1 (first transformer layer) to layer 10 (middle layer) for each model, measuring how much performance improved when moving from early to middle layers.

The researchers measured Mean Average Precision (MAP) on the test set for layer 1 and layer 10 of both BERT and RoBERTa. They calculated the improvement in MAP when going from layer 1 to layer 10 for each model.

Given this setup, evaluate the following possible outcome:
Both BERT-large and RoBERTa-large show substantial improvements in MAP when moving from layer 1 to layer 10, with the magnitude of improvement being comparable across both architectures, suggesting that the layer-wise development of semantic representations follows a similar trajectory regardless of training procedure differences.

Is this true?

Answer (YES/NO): NO